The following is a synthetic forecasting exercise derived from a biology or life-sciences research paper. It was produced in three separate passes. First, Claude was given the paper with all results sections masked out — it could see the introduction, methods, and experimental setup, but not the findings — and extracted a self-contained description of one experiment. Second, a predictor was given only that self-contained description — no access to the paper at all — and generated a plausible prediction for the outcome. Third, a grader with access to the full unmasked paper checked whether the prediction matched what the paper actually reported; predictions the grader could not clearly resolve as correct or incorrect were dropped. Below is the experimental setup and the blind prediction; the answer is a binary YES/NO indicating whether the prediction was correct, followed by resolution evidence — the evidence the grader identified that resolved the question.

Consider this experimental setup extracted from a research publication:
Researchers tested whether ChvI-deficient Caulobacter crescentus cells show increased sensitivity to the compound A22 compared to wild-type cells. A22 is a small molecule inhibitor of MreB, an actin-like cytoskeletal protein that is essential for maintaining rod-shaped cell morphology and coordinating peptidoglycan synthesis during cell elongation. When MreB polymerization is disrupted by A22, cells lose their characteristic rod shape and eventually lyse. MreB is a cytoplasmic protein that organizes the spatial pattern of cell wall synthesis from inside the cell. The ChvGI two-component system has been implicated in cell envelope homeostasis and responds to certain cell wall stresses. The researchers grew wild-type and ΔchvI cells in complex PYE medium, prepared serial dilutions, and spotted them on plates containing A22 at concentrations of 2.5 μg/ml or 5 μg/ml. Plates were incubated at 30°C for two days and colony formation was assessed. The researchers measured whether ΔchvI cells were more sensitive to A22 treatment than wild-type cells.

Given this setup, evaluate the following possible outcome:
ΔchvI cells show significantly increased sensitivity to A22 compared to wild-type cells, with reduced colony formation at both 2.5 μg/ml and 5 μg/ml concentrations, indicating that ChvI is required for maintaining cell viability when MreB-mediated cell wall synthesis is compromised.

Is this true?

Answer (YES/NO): NO